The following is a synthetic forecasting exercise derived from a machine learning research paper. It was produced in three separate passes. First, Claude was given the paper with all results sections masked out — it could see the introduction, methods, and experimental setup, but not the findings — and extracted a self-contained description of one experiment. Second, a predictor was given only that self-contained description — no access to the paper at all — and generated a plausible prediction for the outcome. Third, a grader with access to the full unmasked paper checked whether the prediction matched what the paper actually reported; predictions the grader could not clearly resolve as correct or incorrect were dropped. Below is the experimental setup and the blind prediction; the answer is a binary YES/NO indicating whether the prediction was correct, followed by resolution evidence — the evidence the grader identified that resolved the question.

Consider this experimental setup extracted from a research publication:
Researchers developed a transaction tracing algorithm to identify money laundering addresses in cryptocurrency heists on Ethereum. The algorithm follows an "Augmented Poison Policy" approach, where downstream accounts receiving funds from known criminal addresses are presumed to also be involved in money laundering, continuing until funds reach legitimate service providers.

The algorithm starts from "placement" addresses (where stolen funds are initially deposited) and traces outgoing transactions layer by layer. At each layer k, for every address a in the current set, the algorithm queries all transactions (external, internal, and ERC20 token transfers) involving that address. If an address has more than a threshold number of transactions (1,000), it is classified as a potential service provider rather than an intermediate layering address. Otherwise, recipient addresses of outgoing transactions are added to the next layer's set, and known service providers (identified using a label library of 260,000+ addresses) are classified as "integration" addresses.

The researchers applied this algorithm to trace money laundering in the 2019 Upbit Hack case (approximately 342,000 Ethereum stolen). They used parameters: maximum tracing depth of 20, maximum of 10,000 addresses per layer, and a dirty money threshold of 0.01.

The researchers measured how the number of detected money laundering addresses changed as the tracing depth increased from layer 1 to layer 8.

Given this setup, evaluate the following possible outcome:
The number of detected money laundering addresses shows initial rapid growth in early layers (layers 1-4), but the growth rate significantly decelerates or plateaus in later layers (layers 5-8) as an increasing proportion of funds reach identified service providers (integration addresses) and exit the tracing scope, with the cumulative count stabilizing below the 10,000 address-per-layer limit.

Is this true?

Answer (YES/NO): NO